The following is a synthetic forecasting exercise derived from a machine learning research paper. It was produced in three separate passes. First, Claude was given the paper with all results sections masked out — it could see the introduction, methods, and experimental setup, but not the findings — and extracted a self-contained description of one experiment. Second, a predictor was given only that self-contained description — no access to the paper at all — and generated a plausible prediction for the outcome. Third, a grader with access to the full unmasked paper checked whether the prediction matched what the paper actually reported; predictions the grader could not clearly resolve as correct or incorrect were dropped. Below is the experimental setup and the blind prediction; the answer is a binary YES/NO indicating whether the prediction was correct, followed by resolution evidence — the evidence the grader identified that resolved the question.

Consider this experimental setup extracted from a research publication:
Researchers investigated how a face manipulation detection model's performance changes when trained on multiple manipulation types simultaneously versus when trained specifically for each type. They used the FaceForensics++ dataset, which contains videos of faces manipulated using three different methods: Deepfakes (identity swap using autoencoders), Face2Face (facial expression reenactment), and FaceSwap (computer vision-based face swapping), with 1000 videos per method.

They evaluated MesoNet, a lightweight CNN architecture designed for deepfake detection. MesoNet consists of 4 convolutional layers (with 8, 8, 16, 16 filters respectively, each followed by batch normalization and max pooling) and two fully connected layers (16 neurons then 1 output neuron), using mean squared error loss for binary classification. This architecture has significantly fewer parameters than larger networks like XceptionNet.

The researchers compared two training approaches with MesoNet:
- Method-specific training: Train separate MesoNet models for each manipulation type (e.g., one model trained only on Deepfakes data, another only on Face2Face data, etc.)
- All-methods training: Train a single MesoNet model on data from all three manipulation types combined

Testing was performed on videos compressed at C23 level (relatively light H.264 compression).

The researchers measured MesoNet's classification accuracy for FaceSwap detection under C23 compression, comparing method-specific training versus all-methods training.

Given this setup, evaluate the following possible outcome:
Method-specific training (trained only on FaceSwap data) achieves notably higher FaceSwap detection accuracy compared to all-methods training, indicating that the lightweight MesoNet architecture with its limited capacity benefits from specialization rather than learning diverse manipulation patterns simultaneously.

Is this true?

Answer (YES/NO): YES